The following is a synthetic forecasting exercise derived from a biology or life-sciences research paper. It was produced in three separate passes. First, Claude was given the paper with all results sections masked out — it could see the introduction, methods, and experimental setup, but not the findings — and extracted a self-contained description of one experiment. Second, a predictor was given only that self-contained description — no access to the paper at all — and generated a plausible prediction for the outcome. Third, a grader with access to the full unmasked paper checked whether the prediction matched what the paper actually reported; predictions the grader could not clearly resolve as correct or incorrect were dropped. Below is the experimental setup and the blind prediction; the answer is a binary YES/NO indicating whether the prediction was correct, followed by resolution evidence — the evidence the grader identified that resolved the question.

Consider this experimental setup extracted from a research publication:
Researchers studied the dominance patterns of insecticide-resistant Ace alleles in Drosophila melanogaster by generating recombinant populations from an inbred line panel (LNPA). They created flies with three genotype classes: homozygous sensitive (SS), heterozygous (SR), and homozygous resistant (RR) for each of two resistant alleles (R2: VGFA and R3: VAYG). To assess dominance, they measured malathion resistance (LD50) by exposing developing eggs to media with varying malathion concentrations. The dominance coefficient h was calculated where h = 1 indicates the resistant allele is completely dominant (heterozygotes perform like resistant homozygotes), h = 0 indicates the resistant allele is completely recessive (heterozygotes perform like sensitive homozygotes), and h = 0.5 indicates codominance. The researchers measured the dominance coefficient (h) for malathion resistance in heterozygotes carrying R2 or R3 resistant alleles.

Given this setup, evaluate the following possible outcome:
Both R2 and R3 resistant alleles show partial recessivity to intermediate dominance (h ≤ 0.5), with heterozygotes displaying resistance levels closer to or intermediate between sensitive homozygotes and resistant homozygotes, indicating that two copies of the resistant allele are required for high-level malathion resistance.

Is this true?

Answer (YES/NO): NO